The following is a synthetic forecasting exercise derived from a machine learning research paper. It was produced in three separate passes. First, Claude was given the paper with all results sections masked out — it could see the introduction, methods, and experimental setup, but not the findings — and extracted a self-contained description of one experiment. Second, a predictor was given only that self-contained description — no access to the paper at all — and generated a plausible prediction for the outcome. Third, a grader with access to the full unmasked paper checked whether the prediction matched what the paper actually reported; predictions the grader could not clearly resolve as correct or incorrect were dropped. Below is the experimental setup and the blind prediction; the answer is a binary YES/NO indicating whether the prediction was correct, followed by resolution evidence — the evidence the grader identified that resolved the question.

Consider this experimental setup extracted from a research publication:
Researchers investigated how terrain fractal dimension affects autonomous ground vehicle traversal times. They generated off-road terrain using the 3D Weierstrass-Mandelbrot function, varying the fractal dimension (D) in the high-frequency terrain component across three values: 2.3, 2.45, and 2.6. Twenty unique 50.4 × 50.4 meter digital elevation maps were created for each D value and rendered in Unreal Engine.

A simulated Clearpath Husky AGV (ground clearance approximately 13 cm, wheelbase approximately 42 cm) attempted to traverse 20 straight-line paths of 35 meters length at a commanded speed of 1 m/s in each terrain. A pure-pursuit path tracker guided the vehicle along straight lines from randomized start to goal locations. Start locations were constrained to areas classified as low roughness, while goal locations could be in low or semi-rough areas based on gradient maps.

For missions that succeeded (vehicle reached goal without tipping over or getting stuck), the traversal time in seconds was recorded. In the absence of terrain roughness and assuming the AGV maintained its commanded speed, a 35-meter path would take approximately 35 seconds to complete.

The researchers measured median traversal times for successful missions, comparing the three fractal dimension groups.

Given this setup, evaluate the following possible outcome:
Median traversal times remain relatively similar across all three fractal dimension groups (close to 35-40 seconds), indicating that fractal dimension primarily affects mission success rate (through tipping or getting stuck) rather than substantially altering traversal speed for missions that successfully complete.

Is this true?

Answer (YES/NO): YES